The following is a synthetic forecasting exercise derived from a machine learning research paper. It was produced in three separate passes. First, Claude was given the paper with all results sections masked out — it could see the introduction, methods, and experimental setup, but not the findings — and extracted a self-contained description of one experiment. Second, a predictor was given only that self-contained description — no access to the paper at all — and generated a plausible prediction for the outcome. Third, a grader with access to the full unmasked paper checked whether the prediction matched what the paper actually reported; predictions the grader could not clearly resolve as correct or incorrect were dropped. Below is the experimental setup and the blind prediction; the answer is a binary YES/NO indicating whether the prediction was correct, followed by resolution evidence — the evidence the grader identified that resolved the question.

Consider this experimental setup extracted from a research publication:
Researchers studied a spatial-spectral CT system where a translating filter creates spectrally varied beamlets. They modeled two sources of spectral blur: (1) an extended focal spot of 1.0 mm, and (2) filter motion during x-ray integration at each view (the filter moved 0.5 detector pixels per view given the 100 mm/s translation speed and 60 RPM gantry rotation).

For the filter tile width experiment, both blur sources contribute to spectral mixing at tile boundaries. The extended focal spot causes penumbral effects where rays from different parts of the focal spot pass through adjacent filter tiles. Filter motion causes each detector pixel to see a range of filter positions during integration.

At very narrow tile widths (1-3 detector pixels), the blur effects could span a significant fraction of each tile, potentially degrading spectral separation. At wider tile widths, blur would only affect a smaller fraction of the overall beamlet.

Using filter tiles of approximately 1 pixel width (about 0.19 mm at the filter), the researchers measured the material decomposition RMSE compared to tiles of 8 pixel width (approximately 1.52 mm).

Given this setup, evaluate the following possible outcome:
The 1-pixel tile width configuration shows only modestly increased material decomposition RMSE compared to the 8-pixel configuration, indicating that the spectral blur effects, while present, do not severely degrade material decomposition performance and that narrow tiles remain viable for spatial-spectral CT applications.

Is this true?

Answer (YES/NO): NO